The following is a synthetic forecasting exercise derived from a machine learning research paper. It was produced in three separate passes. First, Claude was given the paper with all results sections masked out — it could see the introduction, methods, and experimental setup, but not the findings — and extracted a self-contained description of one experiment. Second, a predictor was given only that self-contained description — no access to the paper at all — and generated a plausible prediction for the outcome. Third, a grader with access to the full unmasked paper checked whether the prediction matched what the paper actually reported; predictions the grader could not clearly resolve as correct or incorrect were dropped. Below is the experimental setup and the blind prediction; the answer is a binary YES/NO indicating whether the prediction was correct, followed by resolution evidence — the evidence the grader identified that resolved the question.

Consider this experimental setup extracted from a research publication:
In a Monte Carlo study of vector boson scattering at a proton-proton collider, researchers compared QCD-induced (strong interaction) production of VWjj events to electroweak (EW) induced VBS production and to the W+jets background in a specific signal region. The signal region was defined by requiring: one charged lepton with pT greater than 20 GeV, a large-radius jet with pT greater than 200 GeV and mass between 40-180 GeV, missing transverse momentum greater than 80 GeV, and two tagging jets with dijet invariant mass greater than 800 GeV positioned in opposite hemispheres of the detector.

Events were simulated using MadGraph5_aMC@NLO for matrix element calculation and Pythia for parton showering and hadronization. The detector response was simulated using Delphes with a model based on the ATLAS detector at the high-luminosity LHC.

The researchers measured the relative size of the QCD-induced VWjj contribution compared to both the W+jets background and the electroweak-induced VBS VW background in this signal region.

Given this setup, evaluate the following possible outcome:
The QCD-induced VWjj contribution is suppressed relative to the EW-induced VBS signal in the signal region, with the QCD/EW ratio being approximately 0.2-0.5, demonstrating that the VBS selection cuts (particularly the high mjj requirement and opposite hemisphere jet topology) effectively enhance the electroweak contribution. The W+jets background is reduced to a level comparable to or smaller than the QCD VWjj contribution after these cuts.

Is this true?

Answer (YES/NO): NO